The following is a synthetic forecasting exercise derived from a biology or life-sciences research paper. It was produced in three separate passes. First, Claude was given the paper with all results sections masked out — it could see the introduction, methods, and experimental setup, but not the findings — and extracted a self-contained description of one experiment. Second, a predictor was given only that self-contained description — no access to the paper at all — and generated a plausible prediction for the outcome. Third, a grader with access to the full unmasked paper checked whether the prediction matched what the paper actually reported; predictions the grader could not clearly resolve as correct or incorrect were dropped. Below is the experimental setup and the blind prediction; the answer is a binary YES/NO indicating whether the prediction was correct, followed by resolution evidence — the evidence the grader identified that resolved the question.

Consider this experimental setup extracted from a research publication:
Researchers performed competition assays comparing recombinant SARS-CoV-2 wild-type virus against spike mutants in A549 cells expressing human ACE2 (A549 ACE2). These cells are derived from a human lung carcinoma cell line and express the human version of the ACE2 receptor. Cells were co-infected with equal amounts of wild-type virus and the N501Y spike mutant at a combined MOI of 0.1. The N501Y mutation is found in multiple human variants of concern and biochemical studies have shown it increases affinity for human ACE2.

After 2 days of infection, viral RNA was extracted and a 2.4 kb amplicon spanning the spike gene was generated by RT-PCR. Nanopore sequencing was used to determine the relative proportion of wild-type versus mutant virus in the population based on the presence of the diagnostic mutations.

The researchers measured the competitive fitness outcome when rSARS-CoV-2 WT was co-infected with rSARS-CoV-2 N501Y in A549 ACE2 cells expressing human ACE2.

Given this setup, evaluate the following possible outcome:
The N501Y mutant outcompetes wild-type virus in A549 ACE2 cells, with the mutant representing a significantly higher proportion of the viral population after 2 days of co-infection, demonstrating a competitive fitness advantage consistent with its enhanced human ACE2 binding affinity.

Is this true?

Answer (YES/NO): NO